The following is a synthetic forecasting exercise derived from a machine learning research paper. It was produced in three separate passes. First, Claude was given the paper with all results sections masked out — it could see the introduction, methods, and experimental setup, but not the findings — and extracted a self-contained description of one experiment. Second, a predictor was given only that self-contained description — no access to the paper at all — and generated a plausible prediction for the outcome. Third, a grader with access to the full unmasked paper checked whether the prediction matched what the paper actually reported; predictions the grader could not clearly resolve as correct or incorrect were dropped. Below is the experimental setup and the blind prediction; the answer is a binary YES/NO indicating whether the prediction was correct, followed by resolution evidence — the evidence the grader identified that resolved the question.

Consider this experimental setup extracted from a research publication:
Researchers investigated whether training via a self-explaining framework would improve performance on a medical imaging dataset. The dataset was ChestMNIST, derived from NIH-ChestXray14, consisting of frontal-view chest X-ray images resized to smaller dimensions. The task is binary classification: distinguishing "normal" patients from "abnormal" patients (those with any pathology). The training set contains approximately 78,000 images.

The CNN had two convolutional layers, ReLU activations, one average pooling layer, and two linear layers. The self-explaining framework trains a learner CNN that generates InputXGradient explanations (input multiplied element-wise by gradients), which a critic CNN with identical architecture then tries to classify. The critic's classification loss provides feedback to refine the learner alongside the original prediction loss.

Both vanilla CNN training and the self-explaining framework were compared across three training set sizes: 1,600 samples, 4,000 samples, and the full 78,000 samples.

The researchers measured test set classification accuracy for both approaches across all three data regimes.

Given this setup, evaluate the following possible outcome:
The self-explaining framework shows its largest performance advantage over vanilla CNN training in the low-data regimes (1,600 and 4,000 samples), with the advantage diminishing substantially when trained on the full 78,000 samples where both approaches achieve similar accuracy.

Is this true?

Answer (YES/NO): NO